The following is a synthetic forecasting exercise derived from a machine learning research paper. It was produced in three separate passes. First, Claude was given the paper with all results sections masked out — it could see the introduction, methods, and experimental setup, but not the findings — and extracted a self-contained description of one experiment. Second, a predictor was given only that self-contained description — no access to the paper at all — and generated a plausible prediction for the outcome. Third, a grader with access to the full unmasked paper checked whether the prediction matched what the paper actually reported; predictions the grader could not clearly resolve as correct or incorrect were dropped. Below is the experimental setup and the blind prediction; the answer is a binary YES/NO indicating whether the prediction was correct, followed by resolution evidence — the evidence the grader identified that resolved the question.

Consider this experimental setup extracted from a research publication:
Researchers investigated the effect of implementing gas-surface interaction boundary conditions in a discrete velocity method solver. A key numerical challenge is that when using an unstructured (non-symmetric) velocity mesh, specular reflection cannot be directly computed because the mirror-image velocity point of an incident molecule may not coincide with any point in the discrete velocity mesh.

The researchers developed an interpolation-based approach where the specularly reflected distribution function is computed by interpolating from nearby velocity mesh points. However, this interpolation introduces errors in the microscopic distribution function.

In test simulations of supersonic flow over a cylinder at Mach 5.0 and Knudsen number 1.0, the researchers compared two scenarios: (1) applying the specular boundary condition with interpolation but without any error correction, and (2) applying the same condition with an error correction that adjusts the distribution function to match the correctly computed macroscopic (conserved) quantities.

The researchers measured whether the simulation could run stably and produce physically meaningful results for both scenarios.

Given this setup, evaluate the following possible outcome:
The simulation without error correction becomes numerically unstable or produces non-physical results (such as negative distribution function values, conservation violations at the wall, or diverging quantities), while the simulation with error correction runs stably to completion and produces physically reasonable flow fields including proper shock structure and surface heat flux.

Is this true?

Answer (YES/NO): YES